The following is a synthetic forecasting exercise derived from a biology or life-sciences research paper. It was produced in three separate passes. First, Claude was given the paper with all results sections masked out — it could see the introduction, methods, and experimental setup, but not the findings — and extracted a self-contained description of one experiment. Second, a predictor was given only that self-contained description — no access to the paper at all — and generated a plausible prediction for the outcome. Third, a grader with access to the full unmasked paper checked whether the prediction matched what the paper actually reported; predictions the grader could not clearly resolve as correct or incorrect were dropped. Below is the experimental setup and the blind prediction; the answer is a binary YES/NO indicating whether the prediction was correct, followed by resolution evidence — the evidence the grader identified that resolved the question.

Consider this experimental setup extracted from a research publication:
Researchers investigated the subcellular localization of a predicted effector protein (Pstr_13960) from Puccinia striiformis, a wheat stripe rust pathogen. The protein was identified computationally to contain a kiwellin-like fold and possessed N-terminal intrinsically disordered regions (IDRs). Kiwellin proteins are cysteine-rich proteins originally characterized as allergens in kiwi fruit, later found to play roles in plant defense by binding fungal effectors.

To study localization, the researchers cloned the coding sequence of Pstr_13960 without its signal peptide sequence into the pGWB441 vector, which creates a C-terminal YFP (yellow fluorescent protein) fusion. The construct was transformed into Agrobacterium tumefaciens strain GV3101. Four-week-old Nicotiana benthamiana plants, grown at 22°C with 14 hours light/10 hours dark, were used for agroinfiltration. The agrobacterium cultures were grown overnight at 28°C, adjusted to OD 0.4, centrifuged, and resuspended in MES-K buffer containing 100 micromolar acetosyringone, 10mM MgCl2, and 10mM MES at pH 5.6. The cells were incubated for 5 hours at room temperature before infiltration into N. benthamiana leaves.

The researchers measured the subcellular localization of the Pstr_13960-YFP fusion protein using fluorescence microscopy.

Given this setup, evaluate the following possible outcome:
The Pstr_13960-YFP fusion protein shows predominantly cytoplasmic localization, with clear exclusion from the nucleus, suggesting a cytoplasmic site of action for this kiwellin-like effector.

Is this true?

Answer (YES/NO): NO